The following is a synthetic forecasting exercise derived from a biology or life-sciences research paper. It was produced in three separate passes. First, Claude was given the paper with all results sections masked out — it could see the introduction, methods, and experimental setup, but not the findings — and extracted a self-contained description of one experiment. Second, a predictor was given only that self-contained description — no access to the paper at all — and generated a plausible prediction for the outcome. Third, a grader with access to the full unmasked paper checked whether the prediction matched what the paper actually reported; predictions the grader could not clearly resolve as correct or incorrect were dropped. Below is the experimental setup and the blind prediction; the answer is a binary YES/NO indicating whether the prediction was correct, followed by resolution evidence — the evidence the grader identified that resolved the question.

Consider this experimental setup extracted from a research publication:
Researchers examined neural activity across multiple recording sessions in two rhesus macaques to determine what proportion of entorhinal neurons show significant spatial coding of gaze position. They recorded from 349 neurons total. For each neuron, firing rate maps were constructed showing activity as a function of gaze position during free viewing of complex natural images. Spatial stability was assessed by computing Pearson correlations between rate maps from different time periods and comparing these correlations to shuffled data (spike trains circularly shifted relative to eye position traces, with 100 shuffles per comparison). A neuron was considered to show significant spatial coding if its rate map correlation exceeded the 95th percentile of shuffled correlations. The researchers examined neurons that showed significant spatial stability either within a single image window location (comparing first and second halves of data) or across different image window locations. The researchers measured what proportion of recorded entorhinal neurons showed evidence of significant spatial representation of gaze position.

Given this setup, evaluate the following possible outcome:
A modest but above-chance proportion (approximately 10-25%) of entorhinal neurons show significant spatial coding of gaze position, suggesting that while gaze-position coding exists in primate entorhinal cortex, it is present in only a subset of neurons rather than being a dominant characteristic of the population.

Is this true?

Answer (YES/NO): NO